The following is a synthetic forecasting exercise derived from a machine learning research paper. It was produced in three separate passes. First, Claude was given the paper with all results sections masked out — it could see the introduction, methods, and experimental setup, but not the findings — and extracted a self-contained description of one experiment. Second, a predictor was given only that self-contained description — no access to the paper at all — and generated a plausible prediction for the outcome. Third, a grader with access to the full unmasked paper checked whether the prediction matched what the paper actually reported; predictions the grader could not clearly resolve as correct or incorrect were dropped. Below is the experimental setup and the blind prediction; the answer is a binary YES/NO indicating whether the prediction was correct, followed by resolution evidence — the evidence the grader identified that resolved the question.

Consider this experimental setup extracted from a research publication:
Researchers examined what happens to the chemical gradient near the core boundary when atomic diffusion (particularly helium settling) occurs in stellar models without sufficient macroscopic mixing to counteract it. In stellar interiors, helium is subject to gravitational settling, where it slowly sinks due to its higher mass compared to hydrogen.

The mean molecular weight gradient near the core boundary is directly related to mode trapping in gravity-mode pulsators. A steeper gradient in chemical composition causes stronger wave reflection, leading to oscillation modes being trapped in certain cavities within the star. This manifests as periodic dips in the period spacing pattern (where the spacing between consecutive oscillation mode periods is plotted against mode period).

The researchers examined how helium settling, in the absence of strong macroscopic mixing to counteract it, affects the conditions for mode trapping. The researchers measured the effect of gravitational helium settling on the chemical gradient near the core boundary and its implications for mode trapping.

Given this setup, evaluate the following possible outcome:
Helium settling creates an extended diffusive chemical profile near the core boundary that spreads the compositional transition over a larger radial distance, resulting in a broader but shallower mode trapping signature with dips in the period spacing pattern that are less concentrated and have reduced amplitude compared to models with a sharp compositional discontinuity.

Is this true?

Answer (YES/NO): NO